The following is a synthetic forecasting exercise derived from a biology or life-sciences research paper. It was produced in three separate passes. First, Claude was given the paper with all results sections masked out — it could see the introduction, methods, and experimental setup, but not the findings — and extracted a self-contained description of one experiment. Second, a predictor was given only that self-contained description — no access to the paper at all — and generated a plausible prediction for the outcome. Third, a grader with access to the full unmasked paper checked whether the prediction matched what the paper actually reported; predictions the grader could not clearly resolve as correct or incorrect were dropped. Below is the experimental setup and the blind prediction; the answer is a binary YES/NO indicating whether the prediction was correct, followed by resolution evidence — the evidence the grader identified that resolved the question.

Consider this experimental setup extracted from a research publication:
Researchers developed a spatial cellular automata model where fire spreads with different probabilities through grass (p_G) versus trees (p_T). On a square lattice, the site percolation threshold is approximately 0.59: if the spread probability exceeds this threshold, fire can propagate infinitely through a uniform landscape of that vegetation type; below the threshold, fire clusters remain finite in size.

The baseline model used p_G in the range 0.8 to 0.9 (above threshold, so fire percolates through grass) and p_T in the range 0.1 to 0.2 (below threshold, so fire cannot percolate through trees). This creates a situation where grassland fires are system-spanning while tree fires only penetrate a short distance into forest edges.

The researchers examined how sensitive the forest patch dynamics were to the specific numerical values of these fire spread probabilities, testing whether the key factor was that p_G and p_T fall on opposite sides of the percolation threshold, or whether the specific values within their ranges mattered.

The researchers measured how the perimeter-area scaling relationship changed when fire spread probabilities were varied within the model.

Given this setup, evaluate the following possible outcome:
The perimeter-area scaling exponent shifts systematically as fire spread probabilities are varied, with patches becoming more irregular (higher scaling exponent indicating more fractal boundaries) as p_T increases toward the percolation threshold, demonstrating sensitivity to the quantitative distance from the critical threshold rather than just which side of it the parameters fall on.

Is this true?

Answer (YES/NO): NO